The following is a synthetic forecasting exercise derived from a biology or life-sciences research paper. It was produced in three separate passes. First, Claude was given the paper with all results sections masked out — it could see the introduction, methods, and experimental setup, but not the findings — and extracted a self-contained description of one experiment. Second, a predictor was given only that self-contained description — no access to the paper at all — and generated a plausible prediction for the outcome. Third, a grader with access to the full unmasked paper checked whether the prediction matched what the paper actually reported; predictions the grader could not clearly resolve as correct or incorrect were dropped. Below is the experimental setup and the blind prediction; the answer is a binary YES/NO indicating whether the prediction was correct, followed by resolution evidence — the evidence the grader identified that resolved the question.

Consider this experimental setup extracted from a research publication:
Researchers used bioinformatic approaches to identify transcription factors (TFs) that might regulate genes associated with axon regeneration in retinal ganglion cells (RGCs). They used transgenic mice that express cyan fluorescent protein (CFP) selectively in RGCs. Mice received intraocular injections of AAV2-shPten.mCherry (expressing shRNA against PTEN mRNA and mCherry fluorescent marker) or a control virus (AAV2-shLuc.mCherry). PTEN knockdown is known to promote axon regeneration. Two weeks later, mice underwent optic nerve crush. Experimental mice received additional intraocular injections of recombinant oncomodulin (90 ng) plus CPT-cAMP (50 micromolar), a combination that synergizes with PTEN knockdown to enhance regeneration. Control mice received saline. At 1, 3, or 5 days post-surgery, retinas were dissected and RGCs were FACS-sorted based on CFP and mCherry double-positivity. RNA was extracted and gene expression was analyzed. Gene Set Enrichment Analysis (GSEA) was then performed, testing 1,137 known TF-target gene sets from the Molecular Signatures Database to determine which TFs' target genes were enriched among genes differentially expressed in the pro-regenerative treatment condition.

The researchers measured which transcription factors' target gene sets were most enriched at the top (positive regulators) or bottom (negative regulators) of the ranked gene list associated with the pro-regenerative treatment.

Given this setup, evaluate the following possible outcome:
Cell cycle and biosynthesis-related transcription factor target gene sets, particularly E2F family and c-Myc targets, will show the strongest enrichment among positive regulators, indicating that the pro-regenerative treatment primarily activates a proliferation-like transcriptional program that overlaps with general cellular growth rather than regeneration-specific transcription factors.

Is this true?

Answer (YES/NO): NO